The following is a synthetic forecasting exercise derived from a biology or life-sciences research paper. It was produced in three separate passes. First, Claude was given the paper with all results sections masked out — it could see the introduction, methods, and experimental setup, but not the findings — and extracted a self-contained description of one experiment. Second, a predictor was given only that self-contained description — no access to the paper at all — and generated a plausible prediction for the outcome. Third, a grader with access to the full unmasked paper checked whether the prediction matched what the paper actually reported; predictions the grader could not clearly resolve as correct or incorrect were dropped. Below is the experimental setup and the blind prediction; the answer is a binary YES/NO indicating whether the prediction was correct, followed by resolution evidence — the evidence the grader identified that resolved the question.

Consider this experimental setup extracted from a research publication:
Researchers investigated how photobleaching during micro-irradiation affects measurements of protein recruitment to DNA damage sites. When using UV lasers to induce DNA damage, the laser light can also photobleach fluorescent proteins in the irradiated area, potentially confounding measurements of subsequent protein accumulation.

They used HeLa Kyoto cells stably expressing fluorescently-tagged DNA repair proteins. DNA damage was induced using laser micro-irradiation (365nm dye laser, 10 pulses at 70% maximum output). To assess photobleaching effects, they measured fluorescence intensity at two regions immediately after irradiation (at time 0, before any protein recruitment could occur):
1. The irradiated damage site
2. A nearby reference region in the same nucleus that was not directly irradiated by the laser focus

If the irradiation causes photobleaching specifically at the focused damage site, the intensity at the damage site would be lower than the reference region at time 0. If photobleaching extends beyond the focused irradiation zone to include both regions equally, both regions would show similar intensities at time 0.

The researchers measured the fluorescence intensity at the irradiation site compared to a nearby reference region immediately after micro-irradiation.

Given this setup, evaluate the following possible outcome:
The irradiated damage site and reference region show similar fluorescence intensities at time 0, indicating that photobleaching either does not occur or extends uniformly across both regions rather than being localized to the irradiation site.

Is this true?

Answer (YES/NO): YES